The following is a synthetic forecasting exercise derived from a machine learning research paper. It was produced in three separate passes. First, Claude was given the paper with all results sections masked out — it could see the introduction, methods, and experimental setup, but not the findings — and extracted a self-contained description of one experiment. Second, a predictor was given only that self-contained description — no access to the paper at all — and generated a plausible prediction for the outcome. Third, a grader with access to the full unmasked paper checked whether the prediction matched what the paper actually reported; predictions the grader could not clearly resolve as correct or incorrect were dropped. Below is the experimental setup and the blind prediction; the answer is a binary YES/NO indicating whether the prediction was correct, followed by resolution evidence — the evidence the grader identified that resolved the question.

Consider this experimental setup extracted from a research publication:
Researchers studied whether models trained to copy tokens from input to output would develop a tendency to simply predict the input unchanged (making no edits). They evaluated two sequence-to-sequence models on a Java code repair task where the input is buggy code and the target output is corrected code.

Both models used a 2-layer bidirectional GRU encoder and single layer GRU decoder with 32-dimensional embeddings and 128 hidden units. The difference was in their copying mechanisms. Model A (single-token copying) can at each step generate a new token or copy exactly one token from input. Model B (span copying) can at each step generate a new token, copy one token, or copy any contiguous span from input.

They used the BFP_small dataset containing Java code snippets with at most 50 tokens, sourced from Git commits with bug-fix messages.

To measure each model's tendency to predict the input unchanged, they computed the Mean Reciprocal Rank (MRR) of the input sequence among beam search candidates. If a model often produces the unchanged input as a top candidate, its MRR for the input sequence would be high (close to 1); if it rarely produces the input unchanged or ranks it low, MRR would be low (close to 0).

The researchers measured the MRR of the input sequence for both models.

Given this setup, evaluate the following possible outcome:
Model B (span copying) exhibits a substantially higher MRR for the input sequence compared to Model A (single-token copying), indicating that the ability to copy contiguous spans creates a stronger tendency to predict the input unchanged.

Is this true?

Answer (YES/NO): NO